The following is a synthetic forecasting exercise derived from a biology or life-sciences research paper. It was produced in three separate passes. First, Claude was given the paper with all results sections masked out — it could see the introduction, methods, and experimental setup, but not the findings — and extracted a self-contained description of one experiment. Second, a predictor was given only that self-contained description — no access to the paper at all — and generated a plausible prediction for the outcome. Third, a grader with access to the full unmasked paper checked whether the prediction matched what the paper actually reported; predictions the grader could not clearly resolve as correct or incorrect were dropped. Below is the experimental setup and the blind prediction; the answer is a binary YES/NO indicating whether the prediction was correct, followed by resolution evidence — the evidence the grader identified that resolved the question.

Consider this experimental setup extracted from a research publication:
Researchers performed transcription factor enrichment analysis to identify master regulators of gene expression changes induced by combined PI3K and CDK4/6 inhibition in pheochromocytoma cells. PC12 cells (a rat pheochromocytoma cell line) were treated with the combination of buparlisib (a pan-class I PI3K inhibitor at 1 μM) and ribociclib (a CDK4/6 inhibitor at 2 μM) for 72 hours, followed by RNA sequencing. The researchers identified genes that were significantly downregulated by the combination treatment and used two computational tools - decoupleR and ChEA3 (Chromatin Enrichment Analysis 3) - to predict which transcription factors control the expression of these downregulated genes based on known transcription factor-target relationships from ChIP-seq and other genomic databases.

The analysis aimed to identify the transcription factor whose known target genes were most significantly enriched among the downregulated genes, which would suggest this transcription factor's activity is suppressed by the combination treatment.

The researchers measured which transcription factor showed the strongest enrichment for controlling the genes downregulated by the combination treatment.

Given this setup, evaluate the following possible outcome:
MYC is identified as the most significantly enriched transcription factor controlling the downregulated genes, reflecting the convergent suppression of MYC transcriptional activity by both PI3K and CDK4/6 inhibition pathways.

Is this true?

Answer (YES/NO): NO